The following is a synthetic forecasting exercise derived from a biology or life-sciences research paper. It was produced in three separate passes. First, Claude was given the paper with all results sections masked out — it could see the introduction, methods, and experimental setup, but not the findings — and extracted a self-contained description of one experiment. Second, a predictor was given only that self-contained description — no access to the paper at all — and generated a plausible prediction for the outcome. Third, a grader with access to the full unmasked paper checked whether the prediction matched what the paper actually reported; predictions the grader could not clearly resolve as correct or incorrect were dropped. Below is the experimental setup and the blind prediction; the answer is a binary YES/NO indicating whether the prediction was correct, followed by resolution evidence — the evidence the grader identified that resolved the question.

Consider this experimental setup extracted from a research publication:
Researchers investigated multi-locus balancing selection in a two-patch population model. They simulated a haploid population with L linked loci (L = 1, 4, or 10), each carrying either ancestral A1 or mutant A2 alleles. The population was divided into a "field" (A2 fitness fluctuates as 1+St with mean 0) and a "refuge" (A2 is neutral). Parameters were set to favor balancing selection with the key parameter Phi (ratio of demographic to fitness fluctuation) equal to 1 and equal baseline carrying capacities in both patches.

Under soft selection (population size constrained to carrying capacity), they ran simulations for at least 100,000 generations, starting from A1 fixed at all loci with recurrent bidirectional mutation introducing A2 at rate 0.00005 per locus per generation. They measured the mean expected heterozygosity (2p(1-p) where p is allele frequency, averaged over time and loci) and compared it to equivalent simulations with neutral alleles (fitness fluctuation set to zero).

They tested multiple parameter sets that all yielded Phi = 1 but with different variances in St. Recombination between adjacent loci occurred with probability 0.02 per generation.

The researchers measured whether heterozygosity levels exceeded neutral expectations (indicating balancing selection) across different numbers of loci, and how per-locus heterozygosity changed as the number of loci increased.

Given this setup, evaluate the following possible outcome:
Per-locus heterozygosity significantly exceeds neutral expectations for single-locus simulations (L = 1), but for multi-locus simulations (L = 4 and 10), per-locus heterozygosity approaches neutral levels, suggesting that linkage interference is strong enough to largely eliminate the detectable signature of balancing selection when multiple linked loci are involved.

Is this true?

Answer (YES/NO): NO